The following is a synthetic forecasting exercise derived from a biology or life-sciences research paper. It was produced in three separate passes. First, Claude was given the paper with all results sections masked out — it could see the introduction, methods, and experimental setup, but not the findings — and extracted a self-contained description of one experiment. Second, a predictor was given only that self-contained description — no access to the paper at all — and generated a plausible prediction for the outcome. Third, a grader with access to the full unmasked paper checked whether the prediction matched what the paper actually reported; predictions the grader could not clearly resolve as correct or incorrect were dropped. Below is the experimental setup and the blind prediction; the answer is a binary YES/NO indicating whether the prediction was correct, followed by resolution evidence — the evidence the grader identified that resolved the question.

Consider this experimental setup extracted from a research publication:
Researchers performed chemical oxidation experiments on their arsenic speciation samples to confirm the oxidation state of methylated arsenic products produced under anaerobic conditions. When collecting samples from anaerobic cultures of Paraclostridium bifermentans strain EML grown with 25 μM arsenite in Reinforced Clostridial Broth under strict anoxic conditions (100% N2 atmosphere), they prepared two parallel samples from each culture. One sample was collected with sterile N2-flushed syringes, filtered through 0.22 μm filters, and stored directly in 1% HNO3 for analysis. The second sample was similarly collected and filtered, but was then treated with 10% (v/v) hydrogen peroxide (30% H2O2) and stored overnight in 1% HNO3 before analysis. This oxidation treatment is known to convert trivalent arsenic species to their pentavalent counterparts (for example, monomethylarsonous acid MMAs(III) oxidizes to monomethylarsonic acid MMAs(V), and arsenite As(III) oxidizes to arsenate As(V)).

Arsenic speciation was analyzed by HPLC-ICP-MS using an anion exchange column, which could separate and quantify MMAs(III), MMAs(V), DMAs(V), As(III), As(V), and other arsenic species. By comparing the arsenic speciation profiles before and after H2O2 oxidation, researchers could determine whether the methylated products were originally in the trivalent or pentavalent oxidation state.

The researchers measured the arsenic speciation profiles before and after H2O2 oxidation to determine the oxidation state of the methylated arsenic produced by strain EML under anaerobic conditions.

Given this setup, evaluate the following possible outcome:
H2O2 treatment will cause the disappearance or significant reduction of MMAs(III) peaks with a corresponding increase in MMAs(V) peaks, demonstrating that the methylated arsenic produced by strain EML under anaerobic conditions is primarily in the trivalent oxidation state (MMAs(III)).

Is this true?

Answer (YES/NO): YES